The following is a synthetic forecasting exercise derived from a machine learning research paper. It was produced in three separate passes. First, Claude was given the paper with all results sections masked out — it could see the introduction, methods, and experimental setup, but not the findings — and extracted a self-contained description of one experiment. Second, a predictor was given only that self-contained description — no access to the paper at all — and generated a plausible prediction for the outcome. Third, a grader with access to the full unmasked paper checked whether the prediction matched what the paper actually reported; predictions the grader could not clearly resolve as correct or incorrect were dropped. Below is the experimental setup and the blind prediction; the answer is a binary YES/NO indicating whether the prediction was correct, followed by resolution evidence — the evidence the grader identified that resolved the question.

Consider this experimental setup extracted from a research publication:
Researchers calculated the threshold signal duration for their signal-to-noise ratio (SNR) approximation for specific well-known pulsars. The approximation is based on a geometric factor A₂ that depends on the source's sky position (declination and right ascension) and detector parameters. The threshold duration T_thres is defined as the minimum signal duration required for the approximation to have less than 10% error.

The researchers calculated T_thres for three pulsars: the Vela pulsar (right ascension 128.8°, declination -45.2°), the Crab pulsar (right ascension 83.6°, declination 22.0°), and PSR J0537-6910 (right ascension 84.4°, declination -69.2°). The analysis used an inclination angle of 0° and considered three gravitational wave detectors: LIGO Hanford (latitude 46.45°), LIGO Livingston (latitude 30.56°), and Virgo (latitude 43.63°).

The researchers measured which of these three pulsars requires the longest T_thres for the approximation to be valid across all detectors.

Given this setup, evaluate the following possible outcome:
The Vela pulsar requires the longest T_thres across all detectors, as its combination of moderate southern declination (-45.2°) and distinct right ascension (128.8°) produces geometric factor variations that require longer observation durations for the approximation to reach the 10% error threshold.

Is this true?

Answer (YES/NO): YES